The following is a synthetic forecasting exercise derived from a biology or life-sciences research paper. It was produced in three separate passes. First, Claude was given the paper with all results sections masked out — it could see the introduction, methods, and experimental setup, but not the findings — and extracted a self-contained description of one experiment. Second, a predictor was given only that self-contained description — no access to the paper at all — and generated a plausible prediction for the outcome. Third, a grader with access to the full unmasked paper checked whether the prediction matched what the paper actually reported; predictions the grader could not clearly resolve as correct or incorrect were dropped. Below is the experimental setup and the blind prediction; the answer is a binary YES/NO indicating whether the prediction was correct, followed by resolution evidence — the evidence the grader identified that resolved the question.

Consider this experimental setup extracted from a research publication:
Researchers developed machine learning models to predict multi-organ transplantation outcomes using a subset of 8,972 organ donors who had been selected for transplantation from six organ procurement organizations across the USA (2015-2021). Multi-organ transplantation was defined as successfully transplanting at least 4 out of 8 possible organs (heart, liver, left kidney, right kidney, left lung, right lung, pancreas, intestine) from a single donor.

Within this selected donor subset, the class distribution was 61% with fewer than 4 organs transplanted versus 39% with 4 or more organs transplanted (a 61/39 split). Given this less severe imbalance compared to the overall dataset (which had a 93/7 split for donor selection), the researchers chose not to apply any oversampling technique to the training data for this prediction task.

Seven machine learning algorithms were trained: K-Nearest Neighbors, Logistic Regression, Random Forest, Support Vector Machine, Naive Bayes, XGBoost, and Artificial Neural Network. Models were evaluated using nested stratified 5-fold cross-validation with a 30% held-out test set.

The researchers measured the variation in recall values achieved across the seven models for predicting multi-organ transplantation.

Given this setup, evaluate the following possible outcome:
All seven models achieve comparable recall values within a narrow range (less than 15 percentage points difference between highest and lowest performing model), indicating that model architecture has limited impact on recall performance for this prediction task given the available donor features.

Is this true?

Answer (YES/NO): YES